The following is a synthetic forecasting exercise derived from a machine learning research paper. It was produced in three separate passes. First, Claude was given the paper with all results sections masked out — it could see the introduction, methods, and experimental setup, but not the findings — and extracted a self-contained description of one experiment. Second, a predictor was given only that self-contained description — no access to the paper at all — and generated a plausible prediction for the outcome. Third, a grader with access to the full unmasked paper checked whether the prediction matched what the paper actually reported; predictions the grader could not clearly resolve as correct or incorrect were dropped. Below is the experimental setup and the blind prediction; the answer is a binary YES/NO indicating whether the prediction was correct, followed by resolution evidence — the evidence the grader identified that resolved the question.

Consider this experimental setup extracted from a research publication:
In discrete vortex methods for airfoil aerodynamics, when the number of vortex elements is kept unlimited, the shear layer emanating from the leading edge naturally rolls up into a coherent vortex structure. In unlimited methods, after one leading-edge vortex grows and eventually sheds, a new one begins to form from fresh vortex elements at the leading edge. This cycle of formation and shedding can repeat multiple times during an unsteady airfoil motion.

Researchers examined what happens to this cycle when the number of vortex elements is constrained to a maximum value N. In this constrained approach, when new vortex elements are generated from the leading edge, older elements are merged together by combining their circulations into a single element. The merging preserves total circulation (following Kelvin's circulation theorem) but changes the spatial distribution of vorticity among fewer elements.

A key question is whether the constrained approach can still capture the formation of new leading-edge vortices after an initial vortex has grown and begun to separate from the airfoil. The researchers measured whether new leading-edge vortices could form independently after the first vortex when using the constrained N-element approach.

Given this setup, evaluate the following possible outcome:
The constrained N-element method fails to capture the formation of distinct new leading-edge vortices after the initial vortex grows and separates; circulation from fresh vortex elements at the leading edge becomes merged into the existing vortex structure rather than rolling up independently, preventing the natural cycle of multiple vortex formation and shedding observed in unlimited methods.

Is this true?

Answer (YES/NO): YES